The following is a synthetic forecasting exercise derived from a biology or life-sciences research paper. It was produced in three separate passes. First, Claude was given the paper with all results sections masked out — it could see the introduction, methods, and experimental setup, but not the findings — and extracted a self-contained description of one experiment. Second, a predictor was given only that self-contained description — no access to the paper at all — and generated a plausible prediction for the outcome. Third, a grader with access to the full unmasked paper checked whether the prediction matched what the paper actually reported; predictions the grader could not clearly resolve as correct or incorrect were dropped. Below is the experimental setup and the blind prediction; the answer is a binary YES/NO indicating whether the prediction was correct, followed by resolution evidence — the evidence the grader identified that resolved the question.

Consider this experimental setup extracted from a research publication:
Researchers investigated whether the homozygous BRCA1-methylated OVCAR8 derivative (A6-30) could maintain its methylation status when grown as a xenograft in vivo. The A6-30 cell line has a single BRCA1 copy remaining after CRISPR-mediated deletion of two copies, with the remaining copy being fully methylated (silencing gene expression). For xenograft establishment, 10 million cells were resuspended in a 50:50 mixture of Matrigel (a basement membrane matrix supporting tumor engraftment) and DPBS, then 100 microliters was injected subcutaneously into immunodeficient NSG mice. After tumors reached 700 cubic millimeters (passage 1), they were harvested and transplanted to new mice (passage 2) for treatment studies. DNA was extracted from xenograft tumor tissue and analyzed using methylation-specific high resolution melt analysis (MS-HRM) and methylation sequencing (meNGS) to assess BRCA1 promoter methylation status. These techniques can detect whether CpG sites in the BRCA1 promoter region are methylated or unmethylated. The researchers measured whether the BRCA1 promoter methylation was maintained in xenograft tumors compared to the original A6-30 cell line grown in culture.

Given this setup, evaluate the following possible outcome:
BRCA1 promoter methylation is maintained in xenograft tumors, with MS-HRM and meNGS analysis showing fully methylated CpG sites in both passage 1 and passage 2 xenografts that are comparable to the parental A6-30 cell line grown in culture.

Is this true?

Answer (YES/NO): NO